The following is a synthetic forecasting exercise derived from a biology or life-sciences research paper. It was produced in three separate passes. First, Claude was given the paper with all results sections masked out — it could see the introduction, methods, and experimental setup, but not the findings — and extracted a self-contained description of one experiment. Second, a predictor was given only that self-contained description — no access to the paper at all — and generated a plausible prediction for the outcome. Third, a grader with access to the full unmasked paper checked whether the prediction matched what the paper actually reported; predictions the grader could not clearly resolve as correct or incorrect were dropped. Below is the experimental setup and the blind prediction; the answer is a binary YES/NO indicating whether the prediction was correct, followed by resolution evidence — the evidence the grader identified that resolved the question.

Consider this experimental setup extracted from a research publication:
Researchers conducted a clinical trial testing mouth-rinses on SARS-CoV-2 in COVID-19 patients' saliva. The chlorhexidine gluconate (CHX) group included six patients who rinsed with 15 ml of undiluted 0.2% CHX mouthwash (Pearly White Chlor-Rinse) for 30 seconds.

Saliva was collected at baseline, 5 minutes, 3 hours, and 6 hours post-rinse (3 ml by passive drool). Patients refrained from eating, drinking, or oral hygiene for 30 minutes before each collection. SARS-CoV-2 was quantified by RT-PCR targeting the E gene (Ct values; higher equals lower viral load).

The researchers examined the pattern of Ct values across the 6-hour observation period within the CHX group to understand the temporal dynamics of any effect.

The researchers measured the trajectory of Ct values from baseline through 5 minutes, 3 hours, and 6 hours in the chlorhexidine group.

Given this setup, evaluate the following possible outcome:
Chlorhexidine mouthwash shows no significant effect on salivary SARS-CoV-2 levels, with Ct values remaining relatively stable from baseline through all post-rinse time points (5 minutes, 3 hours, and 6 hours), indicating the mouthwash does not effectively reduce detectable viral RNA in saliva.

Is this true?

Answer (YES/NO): NO